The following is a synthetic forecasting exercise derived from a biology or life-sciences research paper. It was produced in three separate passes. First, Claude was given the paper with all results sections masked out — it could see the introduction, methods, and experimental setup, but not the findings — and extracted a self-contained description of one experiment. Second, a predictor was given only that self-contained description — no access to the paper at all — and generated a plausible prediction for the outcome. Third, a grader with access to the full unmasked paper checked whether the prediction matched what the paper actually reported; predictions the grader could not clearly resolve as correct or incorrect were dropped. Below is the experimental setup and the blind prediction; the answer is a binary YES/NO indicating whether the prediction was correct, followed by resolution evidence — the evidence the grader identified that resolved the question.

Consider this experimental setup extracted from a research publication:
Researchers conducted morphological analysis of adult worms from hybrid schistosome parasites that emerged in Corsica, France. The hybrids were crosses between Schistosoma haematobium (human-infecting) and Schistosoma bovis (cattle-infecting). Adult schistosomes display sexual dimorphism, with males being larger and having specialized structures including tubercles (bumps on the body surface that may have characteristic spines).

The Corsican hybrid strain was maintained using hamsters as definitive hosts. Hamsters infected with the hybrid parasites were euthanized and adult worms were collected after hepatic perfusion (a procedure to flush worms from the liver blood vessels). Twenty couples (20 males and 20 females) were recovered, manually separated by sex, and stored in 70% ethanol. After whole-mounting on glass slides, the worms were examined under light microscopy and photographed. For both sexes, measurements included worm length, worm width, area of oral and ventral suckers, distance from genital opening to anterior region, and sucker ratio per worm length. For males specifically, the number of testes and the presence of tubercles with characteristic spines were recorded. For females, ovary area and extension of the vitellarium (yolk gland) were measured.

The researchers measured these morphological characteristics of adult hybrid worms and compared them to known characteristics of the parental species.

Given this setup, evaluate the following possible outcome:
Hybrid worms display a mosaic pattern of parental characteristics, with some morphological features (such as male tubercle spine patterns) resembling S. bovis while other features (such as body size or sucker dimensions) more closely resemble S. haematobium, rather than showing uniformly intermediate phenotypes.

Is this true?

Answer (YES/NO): NO